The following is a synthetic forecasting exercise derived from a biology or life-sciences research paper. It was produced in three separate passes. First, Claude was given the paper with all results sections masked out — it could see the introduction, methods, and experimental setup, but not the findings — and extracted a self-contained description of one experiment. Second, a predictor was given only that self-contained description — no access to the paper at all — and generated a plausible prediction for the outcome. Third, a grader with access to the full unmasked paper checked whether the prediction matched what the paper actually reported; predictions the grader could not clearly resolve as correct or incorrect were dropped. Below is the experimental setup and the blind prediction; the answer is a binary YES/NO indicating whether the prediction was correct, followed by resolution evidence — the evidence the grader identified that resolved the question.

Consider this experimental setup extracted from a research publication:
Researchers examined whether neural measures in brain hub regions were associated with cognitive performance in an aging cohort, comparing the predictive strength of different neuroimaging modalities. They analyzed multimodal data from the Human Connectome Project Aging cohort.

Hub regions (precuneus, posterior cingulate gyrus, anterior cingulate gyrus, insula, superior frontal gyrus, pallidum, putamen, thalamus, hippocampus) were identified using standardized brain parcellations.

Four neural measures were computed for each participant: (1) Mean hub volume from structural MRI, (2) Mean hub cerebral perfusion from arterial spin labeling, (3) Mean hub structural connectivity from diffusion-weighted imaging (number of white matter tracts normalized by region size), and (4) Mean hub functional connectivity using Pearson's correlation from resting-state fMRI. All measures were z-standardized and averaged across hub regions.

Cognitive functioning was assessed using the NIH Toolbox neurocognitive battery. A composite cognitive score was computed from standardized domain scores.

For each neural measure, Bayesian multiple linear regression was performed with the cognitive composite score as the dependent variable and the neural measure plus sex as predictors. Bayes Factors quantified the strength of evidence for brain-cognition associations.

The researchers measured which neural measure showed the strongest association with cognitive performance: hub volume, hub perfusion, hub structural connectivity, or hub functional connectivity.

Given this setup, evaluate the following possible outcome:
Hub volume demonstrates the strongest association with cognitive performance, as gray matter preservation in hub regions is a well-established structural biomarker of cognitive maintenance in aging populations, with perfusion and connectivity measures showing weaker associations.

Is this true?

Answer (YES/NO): NO